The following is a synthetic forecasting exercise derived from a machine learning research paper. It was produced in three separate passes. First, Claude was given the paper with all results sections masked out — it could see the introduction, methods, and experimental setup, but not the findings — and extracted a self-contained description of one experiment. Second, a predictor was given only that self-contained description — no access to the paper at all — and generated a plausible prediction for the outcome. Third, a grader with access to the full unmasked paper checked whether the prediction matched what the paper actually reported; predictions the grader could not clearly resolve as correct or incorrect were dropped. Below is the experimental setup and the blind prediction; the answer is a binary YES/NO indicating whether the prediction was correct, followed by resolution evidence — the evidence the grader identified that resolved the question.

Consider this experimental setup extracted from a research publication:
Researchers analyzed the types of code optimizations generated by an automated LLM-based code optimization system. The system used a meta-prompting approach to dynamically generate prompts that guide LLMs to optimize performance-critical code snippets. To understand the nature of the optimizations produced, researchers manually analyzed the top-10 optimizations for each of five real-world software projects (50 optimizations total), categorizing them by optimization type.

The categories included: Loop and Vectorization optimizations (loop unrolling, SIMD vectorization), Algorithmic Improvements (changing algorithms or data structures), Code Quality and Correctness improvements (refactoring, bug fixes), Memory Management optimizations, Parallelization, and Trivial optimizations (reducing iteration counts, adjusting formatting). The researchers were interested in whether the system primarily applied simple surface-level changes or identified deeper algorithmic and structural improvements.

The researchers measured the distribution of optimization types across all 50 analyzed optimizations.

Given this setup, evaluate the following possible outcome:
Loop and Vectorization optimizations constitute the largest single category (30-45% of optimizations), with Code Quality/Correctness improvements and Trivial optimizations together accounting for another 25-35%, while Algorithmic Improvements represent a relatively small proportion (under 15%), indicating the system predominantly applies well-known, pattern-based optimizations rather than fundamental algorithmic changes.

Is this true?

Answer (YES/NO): NO